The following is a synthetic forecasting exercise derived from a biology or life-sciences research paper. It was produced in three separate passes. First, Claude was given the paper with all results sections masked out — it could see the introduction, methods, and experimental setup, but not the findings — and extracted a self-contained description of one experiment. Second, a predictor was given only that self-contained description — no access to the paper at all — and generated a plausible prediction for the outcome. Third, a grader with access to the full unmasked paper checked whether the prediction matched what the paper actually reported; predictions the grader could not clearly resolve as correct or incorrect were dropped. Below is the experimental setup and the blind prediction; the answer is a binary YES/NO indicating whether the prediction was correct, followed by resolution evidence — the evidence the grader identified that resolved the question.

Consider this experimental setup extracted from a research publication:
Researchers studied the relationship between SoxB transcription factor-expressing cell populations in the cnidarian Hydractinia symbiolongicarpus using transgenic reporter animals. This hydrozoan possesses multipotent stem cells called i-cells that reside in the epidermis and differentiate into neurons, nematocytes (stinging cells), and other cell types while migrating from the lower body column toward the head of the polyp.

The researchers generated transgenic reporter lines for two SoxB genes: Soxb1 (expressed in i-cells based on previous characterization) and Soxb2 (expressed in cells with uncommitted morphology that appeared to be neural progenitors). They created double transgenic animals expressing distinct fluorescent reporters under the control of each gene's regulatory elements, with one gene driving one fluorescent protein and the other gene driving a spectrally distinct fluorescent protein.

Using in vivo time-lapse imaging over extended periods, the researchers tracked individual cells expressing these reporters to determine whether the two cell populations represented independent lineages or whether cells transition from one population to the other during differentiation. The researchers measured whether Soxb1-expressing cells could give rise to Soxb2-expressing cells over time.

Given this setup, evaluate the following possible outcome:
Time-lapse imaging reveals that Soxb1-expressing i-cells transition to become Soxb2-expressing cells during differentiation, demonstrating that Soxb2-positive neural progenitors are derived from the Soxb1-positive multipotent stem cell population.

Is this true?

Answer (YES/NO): YES